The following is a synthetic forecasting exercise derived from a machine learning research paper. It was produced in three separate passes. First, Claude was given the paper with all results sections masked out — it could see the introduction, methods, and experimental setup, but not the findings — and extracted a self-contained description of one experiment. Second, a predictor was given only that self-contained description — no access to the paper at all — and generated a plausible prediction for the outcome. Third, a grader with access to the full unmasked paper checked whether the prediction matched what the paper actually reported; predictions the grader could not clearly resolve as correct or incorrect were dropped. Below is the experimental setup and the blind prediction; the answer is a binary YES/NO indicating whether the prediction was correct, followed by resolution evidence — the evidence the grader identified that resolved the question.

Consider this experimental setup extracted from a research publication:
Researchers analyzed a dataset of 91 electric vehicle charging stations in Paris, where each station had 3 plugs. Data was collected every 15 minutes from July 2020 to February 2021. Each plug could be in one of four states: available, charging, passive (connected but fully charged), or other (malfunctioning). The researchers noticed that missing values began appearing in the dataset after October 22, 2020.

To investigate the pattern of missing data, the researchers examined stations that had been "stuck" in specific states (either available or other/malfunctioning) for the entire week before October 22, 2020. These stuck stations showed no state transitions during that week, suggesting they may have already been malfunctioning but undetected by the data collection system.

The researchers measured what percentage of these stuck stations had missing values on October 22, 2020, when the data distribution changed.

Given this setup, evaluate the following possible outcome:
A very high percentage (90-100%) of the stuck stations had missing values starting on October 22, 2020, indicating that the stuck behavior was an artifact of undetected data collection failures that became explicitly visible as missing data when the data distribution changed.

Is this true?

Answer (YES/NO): NO